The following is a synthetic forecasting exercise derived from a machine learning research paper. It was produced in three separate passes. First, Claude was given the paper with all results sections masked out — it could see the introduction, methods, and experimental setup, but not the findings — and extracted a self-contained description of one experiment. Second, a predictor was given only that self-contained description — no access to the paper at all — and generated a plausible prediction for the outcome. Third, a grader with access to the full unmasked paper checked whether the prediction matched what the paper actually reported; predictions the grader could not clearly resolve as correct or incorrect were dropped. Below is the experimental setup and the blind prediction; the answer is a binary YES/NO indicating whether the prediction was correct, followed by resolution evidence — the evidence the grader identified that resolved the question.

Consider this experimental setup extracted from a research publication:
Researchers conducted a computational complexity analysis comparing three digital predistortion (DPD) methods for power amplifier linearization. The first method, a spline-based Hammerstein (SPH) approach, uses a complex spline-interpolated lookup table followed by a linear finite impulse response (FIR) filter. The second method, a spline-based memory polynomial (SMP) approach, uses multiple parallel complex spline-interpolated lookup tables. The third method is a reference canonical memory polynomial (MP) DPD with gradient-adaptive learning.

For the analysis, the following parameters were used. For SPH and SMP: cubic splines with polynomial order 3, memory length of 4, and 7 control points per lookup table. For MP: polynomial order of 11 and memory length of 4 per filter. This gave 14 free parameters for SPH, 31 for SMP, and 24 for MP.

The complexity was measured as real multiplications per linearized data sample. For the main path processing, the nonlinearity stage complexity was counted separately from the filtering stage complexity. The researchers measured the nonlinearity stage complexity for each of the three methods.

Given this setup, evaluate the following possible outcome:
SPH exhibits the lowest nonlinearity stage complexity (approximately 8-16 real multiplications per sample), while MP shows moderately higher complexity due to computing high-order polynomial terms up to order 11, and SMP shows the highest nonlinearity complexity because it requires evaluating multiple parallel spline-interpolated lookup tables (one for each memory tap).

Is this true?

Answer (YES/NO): NO